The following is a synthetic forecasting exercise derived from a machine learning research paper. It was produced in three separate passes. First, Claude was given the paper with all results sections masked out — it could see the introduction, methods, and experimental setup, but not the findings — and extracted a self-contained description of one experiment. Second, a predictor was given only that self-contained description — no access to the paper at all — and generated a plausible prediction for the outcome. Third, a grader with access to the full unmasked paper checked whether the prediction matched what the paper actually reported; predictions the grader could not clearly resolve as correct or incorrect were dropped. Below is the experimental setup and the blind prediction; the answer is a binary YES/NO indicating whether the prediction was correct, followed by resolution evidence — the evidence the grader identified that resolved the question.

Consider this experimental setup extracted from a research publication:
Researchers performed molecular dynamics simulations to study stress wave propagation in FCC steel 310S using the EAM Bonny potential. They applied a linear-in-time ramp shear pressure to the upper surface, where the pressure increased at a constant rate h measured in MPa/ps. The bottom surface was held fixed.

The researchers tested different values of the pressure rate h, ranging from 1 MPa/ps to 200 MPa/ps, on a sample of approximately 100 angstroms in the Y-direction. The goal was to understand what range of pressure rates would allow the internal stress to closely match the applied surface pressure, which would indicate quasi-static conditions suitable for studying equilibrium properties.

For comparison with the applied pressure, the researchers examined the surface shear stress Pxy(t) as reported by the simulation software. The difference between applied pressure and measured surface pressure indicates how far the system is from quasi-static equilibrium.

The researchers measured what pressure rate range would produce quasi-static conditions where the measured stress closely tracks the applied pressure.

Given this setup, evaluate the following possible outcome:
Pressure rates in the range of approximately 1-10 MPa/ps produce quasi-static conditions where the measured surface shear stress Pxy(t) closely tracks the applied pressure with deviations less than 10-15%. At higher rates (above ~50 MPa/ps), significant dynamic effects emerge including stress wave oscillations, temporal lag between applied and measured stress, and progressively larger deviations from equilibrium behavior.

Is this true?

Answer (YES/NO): NO